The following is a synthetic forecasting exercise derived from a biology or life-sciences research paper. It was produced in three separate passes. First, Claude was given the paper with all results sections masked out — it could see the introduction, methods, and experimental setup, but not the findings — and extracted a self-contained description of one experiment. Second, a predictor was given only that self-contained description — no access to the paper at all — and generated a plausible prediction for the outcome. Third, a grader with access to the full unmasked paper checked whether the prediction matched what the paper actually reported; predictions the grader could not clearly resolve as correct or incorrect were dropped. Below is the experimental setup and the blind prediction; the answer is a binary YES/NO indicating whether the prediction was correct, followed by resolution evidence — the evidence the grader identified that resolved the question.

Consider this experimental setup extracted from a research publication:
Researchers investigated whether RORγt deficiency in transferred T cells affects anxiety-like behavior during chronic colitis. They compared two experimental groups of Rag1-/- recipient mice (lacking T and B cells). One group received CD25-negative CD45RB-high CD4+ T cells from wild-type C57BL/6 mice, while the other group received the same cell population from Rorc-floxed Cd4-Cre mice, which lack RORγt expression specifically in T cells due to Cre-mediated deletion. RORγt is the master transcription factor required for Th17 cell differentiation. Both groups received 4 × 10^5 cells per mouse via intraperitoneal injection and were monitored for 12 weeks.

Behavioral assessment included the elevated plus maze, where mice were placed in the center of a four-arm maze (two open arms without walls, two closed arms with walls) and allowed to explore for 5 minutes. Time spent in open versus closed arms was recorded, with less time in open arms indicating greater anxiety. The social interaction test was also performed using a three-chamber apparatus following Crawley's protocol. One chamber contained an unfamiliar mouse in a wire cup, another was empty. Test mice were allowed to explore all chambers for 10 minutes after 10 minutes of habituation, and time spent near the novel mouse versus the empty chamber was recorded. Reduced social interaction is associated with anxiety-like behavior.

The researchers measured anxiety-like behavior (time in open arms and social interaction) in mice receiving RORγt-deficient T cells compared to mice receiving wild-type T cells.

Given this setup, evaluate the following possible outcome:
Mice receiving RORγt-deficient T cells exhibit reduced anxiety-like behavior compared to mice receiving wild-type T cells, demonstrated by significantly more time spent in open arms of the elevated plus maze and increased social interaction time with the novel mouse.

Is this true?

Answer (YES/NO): YES